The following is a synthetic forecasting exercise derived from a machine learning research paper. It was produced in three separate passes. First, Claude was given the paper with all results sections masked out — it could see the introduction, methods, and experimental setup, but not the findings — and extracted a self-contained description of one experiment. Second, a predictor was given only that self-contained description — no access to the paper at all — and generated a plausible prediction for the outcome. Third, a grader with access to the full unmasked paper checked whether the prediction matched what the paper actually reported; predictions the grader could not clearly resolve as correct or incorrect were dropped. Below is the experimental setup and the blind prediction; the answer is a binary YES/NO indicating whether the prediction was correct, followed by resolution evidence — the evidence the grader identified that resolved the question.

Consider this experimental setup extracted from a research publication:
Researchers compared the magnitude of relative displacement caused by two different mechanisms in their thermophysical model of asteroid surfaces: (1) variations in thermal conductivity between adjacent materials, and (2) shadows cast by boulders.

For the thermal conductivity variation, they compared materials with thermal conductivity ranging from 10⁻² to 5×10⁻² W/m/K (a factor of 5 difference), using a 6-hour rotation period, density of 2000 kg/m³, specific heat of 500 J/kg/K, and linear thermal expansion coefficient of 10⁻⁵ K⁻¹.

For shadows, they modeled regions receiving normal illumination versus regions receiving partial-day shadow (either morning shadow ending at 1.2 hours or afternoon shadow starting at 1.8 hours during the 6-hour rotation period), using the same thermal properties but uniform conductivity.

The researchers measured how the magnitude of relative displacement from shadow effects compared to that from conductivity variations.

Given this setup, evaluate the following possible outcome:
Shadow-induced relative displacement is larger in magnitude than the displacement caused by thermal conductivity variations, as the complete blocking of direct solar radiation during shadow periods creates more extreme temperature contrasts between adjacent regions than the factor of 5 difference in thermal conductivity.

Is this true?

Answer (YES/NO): NO